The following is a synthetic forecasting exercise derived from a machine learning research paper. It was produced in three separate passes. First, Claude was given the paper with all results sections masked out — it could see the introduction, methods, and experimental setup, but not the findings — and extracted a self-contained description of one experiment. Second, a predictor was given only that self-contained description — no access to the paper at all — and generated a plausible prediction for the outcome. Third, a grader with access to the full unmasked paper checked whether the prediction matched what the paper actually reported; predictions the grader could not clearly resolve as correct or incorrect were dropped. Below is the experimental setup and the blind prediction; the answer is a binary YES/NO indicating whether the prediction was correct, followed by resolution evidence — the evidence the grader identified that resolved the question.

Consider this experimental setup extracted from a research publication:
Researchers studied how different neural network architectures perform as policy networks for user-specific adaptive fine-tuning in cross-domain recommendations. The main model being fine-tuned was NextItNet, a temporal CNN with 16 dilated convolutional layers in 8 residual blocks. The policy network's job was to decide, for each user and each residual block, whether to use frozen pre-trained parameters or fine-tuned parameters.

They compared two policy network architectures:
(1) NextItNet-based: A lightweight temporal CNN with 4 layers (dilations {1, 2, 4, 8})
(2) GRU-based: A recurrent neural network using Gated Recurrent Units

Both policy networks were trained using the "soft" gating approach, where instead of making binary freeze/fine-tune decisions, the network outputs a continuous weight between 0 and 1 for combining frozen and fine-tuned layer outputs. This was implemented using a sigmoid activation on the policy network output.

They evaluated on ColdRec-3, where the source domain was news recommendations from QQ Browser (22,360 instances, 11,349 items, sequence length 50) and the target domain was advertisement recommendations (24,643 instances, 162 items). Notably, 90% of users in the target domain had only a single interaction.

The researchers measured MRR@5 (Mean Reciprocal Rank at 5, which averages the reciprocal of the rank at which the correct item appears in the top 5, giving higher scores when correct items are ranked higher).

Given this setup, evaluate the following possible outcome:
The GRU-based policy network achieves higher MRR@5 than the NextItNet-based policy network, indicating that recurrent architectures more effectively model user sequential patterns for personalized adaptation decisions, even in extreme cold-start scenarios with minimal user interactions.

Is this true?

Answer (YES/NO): YES